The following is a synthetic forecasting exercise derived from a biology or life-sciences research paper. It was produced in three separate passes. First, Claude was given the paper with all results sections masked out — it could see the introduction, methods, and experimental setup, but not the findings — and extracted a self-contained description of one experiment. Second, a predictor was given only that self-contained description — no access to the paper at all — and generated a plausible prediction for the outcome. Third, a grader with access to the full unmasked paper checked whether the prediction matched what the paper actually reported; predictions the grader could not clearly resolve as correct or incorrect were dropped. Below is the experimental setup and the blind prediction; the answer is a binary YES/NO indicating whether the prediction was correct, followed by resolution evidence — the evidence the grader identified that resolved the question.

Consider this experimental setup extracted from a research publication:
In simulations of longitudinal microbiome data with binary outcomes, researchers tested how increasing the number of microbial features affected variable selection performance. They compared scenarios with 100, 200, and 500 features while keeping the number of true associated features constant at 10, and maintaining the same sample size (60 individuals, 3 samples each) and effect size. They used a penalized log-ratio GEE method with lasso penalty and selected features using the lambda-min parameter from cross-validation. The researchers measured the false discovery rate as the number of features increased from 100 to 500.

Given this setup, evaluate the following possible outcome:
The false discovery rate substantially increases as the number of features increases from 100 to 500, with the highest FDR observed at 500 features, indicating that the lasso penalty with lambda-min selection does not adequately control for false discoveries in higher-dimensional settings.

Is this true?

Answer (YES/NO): YES